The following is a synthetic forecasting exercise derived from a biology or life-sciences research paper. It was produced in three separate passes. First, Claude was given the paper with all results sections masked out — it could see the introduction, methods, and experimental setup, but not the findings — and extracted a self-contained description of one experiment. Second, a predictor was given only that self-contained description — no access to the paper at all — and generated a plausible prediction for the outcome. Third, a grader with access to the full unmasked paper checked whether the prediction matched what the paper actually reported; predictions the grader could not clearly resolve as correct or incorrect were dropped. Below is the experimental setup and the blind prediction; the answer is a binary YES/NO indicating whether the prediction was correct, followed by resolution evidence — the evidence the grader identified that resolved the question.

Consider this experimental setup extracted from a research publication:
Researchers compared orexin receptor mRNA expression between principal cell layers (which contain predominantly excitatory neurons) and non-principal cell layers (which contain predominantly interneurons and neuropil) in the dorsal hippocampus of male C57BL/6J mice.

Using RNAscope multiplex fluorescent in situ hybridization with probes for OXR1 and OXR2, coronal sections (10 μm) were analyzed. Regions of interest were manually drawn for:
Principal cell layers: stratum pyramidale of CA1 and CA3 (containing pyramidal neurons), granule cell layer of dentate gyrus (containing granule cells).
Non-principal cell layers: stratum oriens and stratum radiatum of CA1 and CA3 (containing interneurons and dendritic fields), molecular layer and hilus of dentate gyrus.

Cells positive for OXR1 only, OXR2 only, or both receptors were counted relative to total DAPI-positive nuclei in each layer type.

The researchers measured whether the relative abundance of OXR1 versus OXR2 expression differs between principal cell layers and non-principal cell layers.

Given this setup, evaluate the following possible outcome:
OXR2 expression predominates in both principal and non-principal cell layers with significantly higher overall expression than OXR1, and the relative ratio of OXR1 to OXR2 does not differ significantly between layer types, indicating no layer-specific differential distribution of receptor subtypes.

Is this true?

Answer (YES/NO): NO